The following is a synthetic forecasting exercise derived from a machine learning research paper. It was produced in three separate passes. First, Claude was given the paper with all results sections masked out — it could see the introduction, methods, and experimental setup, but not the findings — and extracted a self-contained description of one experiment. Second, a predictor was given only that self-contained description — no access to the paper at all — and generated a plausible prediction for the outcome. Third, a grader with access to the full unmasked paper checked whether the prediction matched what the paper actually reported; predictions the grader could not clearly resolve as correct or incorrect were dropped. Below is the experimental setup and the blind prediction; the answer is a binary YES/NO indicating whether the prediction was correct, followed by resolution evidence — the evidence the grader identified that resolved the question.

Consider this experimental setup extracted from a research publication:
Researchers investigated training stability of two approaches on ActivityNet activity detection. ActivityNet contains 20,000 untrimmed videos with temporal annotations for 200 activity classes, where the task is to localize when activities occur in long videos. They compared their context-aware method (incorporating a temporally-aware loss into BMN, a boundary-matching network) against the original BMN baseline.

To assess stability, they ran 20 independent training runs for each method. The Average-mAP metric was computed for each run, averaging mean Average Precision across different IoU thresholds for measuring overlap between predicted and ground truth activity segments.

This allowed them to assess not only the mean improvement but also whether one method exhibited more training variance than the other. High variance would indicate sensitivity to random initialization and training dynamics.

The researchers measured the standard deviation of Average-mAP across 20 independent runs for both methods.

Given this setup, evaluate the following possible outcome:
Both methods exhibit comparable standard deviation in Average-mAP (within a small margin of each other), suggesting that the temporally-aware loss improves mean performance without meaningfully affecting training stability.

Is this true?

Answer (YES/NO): YES